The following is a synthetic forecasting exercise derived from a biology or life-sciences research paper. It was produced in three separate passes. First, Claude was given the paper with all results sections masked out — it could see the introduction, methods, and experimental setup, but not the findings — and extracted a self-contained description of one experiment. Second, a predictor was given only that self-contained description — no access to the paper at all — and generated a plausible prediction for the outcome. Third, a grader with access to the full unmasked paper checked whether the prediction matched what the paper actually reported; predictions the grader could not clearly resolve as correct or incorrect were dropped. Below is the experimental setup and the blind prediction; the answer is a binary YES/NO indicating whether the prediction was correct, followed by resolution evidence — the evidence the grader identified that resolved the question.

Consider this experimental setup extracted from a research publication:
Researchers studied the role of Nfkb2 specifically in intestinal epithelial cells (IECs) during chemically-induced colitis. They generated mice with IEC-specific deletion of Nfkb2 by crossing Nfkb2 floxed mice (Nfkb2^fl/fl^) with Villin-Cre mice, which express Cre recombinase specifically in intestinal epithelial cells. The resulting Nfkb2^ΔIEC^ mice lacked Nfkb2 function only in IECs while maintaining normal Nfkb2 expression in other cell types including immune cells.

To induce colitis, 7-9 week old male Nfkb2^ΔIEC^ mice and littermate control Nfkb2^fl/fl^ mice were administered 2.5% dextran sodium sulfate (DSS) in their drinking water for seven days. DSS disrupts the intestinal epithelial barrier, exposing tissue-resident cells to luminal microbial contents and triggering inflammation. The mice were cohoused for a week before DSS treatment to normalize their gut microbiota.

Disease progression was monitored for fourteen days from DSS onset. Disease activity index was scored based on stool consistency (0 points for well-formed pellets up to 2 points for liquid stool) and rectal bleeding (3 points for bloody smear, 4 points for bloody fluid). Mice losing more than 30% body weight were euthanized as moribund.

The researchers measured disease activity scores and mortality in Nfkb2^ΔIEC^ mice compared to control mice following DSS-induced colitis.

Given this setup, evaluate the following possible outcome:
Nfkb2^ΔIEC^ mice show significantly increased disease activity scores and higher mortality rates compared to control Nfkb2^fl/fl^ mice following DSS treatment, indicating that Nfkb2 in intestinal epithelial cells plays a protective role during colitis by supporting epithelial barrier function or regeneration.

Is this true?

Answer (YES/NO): NO